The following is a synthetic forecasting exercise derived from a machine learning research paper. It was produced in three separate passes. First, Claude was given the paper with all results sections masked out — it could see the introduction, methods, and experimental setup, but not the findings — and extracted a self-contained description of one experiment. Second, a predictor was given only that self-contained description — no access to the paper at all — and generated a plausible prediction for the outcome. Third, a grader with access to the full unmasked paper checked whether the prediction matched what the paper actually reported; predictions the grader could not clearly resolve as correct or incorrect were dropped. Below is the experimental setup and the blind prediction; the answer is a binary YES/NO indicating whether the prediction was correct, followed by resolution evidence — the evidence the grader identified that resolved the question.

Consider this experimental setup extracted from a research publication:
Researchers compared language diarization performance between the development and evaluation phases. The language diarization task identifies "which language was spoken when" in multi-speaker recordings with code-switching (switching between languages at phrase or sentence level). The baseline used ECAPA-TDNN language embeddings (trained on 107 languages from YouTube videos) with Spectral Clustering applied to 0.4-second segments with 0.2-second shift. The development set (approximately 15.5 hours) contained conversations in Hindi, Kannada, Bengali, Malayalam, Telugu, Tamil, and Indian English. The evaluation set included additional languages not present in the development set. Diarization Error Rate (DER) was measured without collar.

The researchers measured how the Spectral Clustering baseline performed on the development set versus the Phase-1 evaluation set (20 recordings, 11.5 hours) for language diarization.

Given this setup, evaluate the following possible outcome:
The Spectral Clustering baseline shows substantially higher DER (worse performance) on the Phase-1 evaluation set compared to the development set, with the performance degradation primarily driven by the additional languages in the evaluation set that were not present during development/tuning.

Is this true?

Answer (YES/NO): NO